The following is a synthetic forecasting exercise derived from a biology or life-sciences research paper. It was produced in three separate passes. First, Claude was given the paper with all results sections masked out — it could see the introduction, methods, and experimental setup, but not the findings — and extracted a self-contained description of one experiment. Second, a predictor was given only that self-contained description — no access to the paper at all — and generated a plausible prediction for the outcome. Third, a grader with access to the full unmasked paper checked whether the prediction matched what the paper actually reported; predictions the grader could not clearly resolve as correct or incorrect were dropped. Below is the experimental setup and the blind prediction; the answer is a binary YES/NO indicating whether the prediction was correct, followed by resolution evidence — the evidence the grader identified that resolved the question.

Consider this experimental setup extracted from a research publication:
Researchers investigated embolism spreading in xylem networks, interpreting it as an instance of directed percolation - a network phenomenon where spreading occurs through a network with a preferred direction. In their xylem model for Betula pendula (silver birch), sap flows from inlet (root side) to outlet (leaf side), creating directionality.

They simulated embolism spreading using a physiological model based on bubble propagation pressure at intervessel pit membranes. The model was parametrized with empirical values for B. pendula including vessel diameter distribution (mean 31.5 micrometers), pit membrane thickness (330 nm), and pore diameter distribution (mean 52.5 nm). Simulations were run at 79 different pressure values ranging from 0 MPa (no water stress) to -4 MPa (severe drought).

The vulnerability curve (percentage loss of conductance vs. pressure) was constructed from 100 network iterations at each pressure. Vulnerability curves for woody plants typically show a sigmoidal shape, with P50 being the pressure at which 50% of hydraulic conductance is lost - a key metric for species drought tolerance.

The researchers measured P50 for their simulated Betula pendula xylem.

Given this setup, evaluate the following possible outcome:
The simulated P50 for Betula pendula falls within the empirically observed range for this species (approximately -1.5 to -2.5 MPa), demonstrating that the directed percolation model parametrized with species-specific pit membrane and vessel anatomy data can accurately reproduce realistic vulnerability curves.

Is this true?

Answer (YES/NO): NO